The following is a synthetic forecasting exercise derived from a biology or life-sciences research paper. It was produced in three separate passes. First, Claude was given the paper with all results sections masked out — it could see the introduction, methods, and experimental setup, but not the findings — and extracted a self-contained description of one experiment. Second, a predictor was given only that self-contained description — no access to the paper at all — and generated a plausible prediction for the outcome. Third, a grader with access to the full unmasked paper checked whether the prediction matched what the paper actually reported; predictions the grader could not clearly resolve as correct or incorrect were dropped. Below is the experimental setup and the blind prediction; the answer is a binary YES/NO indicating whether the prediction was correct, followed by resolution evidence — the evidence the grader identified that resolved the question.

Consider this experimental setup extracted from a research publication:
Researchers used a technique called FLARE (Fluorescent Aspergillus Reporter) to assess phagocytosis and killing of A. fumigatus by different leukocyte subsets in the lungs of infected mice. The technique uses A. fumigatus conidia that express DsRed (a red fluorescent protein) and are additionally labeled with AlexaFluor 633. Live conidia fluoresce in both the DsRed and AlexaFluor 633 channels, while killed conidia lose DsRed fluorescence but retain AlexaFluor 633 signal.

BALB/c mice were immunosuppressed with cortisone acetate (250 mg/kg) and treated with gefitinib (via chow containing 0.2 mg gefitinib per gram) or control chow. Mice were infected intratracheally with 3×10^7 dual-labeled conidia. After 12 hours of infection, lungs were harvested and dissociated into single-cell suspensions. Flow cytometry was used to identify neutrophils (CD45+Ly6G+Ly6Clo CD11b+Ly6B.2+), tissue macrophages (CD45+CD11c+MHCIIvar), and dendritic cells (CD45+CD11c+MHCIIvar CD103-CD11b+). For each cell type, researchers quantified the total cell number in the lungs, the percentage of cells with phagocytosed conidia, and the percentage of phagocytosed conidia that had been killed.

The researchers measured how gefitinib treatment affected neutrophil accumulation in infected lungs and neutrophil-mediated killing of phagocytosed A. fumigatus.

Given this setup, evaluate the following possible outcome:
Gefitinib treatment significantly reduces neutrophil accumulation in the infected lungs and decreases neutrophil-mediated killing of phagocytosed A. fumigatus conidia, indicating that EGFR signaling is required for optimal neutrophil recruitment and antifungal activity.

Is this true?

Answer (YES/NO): NO